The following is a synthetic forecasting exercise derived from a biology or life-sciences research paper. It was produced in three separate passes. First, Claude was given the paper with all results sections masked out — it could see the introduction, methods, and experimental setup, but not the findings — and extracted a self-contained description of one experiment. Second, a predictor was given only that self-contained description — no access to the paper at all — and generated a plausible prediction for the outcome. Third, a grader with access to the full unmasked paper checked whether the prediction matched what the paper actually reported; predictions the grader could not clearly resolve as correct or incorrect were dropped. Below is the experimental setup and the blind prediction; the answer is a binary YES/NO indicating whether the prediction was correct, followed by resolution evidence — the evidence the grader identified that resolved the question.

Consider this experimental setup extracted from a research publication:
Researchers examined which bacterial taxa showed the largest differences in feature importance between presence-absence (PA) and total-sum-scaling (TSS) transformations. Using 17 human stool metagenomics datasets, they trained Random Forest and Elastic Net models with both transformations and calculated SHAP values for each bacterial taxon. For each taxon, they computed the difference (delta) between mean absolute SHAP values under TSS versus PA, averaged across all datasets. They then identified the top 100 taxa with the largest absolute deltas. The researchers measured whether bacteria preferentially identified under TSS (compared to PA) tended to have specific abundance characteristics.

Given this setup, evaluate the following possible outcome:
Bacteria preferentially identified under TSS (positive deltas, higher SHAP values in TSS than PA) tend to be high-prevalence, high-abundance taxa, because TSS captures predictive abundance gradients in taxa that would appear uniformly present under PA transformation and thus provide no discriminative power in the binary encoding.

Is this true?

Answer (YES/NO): YES